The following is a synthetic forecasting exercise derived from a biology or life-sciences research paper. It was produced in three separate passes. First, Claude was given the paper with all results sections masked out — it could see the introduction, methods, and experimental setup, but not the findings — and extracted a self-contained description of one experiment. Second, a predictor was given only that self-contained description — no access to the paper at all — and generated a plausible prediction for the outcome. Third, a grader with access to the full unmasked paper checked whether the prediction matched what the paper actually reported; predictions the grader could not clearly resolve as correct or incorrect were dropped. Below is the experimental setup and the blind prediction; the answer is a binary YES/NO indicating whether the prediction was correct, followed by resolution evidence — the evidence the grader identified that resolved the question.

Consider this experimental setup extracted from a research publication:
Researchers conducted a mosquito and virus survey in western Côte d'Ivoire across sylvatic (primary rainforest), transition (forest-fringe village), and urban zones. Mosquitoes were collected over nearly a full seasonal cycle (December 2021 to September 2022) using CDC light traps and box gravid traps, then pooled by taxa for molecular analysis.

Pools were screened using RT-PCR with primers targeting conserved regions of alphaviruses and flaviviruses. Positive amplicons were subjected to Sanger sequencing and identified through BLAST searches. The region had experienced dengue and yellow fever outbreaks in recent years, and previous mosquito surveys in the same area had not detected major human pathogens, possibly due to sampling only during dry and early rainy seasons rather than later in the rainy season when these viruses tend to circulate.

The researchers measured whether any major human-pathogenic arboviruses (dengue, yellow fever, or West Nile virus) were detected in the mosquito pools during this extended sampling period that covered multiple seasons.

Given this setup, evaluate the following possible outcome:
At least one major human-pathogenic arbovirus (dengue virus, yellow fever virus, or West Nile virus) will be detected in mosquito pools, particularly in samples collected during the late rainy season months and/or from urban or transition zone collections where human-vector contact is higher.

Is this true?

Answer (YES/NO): NO